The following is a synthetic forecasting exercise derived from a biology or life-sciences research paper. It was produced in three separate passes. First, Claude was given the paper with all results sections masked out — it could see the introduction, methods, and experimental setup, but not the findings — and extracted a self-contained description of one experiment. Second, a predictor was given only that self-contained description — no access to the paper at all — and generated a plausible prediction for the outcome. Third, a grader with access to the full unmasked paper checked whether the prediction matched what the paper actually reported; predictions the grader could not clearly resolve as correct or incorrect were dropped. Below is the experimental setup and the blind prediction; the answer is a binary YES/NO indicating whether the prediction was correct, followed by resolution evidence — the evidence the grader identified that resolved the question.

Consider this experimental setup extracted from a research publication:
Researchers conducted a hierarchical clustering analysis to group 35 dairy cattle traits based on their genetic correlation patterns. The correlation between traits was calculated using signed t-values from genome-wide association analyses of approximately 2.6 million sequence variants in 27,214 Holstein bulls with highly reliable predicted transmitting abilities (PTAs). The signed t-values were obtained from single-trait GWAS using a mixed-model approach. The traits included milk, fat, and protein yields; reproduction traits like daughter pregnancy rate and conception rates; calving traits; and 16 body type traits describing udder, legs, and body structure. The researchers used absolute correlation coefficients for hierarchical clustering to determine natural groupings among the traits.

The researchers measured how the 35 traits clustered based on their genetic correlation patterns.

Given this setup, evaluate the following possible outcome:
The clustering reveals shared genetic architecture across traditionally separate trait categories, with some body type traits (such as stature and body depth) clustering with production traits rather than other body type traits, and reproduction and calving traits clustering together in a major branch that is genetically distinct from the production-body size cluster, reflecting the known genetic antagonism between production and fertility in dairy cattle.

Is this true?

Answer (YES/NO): NO